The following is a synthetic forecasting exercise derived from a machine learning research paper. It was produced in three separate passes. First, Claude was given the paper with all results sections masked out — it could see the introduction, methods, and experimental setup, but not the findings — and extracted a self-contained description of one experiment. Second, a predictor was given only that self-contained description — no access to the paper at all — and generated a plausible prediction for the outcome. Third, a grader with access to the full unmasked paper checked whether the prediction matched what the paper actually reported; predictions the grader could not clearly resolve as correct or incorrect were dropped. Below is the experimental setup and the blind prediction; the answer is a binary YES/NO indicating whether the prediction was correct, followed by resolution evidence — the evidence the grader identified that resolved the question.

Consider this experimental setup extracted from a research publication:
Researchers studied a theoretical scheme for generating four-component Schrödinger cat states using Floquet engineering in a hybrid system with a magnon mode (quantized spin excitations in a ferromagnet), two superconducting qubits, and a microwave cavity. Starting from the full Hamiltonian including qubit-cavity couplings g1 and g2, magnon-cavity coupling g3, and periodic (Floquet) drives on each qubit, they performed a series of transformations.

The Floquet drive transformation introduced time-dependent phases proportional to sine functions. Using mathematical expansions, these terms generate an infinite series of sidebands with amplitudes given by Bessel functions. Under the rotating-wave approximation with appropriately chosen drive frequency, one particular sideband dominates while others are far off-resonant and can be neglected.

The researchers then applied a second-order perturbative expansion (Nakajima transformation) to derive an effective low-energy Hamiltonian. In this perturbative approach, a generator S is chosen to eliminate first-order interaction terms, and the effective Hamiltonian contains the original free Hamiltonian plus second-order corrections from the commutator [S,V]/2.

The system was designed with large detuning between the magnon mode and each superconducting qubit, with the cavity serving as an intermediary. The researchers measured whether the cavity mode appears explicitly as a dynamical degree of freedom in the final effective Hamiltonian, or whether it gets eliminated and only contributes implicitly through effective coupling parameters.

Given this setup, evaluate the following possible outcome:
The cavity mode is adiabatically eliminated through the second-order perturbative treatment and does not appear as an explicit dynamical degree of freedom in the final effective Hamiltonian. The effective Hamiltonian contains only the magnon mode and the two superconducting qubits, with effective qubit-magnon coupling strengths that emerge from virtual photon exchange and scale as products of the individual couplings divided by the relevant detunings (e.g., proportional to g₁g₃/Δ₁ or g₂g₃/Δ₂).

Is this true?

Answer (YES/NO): YES